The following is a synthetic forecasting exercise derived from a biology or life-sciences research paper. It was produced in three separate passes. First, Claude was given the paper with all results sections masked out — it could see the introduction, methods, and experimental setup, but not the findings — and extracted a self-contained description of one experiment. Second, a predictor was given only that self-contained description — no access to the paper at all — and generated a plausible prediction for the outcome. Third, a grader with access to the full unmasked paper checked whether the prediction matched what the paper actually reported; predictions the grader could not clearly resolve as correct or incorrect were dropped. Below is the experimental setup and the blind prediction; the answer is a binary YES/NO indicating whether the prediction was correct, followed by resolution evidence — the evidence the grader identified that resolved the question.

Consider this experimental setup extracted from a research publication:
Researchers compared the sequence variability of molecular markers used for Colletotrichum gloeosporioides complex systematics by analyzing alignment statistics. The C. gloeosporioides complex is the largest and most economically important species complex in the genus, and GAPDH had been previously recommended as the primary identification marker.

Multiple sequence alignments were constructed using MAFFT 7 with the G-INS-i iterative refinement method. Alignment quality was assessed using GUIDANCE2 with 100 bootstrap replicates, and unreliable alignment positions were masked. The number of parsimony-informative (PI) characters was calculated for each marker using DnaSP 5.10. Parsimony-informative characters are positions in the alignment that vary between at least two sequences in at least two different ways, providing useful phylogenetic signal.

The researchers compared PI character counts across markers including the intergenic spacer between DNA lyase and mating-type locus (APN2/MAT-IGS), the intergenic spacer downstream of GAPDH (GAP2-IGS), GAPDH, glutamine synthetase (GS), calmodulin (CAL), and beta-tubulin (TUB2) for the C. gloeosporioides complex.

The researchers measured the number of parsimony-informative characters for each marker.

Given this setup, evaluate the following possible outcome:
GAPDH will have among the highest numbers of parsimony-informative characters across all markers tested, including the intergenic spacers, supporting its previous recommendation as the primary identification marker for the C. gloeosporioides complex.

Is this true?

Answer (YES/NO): NO